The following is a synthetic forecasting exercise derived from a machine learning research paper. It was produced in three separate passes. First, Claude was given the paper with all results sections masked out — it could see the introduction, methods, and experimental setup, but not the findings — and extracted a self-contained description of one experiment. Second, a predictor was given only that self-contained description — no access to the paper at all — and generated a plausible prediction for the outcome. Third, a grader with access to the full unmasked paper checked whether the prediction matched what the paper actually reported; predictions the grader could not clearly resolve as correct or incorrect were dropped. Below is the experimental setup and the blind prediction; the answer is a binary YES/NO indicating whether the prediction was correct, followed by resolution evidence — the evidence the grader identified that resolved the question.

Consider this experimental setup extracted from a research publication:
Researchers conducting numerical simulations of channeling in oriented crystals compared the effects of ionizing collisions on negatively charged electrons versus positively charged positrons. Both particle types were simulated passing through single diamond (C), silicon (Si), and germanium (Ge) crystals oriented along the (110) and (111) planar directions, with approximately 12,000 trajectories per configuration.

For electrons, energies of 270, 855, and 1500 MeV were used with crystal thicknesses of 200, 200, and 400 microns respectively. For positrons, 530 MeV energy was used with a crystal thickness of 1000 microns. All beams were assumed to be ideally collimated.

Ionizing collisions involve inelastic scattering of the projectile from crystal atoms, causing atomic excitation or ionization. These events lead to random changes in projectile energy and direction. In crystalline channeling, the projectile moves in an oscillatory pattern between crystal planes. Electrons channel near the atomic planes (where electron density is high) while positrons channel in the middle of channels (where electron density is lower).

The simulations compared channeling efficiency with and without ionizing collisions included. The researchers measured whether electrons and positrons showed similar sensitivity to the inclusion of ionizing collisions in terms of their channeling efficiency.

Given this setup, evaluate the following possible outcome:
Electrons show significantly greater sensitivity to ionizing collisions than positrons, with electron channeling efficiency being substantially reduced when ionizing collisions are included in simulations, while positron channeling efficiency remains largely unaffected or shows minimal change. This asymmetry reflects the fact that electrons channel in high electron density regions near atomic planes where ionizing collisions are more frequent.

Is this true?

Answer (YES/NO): NO